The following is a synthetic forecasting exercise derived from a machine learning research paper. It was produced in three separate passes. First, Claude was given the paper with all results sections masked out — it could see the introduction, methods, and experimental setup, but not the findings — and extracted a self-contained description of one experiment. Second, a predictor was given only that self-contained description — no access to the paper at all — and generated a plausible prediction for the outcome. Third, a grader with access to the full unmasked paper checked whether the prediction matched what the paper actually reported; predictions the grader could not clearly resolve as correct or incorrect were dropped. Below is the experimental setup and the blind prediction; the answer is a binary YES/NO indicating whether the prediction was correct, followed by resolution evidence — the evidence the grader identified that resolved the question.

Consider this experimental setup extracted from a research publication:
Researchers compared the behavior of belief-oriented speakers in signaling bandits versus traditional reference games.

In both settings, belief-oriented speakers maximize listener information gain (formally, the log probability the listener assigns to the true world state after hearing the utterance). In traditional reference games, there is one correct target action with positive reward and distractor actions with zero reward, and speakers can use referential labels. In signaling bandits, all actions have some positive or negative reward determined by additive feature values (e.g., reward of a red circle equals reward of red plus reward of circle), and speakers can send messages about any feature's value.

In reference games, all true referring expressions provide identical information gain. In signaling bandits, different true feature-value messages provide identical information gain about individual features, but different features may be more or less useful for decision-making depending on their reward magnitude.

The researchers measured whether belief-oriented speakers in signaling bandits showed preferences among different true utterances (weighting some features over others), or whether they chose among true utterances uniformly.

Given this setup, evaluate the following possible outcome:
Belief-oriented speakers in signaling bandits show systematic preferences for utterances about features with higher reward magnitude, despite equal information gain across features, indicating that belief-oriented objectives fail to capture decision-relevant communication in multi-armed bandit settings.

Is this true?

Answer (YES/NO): NO